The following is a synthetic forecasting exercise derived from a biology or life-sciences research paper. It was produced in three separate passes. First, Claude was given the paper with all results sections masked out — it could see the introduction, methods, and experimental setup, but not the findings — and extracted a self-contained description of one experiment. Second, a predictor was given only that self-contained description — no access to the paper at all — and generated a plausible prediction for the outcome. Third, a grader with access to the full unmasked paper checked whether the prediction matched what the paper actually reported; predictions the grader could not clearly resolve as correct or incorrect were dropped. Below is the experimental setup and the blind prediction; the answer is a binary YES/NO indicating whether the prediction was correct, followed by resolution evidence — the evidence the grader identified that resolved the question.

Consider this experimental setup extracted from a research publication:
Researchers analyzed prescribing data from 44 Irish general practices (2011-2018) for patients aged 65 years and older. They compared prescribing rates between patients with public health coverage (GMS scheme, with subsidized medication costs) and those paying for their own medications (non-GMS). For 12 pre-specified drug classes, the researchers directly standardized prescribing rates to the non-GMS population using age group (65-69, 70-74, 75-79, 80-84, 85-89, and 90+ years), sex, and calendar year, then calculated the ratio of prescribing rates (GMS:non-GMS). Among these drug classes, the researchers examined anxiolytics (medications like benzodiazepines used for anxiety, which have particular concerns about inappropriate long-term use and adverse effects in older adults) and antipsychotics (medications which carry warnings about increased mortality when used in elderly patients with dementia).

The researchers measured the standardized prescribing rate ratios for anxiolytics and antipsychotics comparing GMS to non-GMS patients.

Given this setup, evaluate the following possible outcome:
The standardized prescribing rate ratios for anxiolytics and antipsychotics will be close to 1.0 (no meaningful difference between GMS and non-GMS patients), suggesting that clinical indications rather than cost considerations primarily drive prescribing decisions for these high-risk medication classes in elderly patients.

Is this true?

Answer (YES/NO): NO